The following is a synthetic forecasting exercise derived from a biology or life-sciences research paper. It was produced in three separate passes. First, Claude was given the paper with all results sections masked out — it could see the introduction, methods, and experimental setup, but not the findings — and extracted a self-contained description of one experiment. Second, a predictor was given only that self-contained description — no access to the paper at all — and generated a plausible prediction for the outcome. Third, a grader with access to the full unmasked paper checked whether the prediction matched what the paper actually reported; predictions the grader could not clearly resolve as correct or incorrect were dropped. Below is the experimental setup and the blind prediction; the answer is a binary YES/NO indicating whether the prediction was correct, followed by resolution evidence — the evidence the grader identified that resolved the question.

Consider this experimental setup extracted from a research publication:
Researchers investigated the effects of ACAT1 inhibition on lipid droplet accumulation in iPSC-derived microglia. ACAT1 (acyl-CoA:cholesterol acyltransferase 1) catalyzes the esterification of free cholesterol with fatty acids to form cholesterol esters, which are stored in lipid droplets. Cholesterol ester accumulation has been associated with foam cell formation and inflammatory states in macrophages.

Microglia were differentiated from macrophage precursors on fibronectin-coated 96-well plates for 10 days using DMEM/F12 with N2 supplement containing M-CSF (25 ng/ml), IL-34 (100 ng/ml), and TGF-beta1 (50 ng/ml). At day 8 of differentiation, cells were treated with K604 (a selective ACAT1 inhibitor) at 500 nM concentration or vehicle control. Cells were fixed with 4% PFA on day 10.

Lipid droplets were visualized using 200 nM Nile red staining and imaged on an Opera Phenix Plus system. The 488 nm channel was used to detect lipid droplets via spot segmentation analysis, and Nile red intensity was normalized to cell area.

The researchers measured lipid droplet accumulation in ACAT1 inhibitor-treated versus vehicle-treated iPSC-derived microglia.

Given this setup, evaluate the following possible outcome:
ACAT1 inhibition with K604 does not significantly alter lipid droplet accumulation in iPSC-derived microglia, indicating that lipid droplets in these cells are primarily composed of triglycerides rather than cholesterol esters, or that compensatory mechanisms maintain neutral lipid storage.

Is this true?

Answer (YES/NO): NO